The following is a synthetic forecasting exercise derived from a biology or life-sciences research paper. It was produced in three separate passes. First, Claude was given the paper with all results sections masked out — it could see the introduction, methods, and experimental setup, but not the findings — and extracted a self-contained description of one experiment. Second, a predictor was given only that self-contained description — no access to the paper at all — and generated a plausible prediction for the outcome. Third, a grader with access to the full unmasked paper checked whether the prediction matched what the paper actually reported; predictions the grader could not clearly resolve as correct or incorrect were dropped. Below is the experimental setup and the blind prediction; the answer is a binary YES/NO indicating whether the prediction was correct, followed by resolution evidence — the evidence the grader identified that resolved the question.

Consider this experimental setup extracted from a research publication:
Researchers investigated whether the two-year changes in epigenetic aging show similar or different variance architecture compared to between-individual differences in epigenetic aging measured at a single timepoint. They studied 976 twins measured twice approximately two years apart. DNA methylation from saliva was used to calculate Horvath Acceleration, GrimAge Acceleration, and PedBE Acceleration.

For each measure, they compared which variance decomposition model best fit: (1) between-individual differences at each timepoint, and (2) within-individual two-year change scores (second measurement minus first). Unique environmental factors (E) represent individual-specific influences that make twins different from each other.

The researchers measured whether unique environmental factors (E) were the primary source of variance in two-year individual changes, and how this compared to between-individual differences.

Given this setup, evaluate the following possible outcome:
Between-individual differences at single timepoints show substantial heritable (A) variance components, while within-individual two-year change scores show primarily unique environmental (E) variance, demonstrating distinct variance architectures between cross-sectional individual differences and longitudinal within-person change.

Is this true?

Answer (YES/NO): NO